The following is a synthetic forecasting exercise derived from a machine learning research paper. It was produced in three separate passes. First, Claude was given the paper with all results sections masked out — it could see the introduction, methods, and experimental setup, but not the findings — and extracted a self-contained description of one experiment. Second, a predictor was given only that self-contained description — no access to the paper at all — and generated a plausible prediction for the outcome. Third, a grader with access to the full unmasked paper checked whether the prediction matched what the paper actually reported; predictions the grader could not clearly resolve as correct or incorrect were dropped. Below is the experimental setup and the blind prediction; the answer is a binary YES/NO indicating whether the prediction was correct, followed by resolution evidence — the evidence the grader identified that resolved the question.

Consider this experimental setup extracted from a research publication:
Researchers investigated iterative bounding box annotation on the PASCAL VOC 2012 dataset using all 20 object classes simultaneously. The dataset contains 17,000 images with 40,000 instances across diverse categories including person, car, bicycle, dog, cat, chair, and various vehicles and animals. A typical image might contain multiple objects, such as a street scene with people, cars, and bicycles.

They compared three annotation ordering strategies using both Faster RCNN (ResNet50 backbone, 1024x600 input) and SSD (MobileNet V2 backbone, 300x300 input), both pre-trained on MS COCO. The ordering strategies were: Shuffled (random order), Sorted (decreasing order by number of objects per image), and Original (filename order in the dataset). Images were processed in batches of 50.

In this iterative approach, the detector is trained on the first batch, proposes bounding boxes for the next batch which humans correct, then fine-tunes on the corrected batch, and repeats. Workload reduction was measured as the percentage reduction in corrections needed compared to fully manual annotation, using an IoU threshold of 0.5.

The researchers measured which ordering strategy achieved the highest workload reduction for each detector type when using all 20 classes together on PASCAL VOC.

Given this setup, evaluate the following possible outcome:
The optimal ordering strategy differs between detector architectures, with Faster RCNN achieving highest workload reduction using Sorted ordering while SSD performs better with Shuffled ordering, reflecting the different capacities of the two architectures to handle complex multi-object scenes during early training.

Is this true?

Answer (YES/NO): NO